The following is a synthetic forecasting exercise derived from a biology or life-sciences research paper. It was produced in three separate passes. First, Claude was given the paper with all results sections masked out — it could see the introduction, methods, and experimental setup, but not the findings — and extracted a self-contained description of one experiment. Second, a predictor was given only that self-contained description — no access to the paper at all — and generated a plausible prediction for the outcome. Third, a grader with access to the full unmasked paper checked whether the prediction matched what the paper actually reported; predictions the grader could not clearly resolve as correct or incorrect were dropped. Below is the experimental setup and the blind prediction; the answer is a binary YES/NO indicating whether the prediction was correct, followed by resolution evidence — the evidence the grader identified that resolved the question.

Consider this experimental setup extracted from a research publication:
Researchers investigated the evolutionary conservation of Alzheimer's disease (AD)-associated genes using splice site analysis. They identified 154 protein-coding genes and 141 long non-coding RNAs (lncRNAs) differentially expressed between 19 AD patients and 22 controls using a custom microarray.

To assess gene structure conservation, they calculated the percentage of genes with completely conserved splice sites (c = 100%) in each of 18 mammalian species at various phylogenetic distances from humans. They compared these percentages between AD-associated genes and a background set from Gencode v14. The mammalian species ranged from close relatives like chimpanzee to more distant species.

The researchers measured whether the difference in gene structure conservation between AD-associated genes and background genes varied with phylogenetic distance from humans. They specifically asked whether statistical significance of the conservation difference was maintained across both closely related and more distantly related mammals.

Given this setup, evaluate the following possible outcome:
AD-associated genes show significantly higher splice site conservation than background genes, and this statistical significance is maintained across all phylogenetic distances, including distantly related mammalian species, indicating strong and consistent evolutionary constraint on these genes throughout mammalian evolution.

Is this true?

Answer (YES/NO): NO